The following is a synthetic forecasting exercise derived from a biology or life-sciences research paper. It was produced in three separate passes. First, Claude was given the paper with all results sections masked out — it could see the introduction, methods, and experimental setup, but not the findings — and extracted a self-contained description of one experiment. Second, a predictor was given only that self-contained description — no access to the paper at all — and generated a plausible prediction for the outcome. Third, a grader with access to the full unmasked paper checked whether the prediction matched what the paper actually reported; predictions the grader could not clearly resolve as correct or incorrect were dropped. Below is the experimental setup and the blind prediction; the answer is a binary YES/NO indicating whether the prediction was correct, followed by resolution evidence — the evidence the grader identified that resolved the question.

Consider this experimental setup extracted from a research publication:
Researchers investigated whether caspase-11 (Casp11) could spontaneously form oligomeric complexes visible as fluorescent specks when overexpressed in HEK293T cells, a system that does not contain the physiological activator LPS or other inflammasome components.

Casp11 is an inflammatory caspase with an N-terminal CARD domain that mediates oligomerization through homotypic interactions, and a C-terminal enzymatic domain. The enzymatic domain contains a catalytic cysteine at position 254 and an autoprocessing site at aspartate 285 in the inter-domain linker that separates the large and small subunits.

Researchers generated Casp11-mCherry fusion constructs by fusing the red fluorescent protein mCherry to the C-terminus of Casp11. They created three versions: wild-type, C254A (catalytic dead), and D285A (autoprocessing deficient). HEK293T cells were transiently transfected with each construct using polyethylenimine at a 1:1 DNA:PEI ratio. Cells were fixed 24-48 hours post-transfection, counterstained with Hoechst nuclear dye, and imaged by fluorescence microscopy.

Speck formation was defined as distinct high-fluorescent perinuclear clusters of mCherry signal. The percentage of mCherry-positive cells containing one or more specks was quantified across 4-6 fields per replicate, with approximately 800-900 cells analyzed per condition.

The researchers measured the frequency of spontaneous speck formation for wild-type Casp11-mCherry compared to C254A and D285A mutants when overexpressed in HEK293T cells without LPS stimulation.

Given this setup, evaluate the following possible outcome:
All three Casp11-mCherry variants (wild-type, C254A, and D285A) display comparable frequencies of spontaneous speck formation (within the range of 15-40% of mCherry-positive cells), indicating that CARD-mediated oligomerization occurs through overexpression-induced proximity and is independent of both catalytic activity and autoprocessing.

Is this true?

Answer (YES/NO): NO